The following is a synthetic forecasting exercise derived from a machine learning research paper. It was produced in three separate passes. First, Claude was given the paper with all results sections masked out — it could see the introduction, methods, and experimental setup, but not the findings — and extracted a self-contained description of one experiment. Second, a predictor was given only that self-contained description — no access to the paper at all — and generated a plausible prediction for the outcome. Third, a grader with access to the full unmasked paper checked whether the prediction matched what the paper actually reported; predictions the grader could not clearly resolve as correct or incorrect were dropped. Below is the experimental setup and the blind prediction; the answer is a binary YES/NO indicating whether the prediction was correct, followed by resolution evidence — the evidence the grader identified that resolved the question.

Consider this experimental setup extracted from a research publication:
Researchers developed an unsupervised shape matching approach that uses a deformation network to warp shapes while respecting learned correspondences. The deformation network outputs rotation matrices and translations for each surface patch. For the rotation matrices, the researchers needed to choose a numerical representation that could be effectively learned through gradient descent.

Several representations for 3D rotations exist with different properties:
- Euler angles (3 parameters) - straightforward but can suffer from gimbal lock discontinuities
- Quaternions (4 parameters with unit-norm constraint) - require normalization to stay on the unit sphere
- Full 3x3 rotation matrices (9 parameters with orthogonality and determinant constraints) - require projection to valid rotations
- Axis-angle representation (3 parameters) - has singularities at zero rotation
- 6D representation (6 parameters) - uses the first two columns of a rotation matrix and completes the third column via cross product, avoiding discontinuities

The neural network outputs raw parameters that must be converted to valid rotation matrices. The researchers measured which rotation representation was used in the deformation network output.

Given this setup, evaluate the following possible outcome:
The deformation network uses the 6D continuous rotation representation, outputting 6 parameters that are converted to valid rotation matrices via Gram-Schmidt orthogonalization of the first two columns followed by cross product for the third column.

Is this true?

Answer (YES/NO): YES